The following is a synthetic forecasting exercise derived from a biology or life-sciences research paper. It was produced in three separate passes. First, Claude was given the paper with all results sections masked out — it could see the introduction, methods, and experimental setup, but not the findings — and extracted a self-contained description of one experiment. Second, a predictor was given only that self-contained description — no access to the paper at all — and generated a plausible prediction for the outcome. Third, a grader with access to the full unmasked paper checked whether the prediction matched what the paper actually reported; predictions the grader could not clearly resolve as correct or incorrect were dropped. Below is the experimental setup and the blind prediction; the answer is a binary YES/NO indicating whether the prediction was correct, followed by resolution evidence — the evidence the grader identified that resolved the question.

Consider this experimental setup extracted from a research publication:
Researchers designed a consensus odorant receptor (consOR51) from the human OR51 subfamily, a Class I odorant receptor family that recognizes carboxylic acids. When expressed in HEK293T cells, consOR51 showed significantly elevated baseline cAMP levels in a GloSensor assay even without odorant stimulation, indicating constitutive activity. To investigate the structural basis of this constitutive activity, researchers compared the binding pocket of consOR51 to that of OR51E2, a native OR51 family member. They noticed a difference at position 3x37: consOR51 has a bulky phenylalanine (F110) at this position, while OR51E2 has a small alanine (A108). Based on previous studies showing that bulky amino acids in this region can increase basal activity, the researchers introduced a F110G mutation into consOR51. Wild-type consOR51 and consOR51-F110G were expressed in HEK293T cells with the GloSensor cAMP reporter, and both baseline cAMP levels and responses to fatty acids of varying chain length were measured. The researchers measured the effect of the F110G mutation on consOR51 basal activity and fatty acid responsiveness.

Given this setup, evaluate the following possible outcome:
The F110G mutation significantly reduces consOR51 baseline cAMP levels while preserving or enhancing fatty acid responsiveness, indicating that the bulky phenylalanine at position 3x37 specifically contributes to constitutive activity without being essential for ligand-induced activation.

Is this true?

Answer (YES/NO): YES